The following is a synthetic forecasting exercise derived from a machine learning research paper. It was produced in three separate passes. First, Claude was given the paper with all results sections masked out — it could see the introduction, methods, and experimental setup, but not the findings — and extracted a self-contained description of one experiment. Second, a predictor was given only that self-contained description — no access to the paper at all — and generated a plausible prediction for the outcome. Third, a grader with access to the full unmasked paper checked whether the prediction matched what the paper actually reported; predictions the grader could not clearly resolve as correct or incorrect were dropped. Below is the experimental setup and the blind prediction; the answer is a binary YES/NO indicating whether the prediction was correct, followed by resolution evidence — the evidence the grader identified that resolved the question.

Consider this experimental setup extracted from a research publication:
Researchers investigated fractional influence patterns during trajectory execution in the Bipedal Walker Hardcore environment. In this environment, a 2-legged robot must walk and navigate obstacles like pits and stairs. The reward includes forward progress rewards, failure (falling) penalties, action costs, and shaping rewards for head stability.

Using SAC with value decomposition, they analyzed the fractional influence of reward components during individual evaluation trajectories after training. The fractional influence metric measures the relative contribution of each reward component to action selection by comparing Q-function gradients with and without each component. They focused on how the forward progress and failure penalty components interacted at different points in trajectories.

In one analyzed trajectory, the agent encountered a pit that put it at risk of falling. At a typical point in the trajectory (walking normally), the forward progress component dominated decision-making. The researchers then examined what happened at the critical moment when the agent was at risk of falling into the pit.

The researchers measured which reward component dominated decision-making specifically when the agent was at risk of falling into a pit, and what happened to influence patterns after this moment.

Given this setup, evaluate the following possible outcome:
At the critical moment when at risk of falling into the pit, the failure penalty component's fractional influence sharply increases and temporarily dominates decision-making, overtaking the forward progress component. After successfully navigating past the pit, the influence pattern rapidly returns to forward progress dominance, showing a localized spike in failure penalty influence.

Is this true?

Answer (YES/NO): YES